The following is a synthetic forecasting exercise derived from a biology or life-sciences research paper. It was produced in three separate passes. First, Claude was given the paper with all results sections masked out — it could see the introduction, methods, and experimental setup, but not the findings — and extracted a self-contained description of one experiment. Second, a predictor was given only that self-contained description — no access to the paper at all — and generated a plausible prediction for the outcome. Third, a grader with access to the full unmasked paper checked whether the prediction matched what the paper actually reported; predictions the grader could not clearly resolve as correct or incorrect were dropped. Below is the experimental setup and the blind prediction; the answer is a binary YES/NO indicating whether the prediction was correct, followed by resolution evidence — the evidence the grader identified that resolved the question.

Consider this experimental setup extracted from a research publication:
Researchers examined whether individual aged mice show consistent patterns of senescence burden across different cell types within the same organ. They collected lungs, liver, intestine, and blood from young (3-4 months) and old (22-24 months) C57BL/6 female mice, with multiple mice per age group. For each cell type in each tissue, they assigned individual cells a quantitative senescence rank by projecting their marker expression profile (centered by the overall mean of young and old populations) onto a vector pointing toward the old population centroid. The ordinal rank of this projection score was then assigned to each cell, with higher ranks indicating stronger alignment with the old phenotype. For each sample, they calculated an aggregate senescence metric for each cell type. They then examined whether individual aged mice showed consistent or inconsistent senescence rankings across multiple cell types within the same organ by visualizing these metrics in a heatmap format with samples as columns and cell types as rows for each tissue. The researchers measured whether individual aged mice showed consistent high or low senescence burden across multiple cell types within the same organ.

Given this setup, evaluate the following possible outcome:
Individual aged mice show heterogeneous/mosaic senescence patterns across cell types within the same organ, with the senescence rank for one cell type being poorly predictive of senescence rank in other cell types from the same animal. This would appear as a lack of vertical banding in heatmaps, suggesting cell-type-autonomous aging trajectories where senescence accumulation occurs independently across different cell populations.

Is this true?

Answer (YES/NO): NO